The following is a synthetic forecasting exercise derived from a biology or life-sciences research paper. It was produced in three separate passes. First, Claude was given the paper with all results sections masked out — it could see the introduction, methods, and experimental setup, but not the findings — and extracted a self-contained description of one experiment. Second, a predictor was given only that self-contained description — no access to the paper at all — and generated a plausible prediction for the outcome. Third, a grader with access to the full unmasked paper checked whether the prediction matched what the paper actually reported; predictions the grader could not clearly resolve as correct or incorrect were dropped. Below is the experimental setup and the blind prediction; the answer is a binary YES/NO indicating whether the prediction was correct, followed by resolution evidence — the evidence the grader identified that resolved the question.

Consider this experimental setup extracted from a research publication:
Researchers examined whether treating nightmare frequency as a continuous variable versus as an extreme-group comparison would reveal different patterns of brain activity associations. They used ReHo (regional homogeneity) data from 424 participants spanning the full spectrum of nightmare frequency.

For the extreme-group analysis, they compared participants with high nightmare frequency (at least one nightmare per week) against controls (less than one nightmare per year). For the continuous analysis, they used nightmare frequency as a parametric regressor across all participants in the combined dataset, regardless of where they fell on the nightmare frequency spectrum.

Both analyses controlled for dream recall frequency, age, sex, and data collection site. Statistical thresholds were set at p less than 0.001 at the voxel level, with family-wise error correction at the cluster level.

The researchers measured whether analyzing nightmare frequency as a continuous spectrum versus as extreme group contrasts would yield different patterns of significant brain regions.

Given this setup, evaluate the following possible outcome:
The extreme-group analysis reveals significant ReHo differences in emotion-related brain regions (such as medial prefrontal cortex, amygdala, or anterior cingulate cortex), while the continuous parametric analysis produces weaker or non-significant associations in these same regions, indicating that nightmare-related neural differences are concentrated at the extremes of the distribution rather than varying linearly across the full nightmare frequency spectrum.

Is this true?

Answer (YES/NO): NO